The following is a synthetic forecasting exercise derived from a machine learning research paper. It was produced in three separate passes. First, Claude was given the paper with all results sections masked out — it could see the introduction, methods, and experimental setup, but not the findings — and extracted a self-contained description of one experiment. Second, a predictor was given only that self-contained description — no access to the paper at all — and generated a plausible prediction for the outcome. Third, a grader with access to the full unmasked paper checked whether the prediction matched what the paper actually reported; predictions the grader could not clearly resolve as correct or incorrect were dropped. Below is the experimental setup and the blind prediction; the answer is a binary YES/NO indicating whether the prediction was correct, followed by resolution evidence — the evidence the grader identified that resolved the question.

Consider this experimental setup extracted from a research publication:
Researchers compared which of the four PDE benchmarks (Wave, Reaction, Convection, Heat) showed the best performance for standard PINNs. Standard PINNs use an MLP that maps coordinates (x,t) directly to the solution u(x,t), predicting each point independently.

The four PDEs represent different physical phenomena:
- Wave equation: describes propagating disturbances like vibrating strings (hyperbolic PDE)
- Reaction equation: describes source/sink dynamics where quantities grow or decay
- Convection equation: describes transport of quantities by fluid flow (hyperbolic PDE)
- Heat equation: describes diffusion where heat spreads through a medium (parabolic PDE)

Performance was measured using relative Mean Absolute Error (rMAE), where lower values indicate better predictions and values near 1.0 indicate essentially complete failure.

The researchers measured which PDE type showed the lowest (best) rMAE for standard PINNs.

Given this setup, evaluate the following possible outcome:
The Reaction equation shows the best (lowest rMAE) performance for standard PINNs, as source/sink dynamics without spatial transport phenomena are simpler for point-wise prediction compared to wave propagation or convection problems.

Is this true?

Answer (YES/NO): NO